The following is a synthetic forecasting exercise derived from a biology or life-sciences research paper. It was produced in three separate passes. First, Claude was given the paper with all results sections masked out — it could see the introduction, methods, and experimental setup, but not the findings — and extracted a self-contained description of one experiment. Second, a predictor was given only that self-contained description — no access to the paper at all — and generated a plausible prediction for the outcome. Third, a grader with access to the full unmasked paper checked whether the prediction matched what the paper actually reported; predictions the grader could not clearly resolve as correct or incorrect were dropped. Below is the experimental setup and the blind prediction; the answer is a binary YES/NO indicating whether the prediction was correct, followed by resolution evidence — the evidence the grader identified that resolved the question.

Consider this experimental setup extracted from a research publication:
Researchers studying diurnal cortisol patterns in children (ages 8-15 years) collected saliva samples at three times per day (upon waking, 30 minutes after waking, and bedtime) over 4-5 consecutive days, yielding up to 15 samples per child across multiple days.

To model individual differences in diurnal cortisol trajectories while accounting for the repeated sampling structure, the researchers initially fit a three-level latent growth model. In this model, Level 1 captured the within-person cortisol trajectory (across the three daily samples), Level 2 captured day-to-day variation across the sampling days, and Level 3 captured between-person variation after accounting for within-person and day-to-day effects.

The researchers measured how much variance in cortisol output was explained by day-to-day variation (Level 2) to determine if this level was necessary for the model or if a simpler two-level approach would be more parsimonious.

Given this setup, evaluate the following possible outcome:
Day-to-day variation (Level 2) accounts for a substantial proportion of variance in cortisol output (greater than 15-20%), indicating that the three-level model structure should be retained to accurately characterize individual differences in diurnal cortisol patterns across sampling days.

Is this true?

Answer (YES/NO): NO